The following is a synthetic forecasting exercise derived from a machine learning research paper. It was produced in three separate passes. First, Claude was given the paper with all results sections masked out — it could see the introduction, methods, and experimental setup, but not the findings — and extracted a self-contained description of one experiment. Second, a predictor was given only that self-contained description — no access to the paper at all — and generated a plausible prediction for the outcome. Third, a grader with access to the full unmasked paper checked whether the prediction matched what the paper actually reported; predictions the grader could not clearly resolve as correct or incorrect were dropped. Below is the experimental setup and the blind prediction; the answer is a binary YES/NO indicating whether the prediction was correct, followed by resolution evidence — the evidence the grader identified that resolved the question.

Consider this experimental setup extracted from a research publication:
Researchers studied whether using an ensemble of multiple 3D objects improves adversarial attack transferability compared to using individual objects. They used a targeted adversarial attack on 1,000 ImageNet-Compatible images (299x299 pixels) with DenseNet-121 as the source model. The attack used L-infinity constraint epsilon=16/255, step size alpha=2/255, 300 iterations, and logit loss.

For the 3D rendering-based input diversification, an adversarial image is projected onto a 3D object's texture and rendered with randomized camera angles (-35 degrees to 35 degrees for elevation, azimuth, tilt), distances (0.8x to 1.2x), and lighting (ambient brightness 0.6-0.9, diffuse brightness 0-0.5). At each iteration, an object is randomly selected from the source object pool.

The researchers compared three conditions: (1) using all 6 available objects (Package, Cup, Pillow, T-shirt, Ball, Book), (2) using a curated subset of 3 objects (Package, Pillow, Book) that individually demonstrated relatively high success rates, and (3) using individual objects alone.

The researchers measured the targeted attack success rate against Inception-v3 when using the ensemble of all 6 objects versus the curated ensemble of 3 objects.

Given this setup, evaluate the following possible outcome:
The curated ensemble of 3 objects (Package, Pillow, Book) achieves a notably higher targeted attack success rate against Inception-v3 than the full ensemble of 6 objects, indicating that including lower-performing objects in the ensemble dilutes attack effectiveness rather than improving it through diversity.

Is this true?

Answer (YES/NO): YES